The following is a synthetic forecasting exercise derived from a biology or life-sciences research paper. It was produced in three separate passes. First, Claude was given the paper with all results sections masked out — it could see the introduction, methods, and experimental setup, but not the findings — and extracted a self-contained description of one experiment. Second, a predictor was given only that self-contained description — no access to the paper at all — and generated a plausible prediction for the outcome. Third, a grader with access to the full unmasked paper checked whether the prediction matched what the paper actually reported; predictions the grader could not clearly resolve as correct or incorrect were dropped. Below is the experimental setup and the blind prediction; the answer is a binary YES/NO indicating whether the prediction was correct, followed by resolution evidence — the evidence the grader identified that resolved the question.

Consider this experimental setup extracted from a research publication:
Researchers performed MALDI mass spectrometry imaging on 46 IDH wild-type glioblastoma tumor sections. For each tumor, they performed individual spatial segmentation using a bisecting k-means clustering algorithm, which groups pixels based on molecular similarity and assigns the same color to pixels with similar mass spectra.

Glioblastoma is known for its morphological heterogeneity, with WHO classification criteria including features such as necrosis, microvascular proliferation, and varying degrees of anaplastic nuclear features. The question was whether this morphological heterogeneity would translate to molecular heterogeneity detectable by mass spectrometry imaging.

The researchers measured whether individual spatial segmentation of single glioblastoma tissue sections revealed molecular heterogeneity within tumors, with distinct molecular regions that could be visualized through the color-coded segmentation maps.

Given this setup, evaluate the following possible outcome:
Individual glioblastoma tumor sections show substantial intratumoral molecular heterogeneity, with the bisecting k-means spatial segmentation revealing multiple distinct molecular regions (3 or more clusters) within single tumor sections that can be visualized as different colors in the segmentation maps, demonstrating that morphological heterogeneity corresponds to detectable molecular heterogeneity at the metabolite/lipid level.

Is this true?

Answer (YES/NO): NO